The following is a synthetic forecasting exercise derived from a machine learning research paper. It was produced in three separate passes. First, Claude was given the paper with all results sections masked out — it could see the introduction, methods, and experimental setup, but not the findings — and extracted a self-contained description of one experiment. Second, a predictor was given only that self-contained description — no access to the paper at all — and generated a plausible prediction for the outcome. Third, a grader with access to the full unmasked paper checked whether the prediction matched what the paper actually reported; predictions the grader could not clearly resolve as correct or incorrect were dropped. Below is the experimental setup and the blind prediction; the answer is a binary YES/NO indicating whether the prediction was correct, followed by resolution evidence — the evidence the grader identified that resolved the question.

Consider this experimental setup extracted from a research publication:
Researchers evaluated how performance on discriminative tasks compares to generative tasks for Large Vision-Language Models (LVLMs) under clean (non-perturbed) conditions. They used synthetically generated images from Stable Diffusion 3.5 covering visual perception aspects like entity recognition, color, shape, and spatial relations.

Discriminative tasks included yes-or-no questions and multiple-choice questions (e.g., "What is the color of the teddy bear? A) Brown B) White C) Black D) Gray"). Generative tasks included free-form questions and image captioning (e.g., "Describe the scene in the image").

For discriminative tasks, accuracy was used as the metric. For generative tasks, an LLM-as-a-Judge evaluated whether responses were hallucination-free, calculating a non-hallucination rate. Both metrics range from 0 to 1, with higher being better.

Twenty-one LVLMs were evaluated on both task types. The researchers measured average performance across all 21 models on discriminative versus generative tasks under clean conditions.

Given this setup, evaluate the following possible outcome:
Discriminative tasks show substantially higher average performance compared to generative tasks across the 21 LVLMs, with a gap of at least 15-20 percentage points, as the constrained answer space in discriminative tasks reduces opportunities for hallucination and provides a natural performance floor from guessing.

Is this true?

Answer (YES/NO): YES